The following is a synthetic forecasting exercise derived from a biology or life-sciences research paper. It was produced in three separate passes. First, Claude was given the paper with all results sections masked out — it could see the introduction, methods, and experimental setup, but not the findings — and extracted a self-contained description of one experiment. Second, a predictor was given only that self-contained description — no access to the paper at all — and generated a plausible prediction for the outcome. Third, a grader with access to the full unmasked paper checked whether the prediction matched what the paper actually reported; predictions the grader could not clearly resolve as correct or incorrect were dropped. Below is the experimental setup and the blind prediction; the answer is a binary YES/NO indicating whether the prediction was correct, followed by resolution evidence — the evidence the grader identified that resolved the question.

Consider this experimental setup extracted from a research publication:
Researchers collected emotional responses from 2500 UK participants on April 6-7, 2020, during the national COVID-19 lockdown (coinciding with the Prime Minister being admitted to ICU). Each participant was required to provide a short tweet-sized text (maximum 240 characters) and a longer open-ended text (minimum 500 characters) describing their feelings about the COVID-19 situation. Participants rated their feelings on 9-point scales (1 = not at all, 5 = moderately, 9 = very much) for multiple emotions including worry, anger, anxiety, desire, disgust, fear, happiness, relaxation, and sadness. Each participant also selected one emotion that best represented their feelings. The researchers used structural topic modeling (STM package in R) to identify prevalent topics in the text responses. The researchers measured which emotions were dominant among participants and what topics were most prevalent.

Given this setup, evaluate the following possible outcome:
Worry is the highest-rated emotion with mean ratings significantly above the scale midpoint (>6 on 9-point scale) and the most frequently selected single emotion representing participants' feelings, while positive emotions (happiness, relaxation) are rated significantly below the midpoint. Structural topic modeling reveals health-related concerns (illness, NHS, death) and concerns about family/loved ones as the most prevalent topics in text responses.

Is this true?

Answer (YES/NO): NO